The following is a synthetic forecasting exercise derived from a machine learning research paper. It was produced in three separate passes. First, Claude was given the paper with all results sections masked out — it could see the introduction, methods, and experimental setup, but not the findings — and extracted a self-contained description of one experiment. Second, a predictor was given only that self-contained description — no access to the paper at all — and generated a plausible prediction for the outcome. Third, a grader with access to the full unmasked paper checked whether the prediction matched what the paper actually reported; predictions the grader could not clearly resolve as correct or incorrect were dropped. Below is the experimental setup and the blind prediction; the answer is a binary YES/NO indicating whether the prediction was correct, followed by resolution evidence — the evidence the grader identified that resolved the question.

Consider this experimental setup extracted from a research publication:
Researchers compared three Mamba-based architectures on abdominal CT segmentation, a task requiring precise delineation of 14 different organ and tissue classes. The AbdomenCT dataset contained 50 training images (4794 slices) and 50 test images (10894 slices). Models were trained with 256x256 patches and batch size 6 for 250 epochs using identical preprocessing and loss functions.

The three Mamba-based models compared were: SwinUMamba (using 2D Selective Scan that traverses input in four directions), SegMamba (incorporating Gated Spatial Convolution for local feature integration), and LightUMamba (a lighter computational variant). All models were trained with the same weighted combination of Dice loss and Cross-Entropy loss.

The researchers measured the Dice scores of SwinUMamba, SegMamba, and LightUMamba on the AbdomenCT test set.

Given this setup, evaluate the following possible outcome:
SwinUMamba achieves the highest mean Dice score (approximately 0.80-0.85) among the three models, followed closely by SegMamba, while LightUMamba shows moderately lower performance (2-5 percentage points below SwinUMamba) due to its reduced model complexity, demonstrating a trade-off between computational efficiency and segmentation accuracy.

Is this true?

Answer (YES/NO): NO